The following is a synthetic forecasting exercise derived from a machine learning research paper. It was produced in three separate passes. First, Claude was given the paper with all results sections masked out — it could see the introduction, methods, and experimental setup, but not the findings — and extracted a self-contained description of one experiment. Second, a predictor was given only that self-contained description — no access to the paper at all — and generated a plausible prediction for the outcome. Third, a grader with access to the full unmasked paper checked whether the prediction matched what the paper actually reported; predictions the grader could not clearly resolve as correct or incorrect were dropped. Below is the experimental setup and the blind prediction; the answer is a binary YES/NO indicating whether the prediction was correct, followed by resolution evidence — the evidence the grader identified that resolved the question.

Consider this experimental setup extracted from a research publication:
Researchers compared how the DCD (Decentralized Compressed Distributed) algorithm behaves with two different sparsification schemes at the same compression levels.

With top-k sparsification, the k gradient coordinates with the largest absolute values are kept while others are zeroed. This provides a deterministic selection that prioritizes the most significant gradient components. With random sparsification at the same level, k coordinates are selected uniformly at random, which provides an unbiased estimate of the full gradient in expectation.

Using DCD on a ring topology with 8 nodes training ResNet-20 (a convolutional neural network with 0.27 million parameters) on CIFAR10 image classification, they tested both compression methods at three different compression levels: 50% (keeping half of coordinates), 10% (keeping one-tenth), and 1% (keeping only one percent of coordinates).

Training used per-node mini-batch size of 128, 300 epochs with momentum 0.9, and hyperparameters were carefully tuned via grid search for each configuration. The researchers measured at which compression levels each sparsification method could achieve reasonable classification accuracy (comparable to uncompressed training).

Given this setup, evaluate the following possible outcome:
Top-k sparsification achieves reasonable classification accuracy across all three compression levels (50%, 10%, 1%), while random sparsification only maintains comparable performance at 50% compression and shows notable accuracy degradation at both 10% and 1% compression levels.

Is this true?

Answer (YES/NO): NO